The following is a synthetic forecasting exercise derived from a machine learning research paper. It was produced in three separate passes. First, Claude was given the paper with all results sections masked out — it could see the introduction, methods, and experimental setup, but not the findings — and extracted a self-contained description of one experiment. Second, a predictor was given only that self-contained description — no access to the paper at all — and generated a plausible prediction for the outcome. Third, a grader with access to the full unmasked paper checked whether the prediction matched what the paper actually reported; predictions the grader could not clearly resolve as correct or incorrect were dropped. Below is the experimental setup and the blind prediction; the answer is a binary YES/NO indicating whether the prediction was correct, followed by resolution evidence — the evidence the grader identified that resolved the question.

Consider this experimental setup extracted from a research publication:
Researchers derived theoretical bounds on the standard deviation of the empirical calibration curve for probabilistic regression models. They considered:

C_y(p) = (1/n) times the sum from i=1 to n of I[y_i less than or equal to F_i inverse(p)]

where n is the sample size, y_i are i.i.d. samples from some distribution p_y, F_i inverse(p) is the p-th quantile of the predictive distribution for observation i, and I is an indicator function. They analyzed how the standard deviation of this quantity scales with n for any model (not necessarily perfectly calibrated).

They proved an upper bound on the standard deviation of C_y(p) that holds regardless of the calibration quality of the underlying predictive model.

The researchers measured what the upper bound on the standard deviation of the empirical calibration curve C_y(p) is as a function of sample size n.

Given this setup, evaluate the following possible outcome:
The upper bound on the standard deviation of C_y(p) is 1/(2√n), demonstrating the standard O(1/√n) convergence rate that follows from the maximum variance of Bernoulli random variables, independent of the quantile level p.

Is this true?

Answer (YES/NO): YES